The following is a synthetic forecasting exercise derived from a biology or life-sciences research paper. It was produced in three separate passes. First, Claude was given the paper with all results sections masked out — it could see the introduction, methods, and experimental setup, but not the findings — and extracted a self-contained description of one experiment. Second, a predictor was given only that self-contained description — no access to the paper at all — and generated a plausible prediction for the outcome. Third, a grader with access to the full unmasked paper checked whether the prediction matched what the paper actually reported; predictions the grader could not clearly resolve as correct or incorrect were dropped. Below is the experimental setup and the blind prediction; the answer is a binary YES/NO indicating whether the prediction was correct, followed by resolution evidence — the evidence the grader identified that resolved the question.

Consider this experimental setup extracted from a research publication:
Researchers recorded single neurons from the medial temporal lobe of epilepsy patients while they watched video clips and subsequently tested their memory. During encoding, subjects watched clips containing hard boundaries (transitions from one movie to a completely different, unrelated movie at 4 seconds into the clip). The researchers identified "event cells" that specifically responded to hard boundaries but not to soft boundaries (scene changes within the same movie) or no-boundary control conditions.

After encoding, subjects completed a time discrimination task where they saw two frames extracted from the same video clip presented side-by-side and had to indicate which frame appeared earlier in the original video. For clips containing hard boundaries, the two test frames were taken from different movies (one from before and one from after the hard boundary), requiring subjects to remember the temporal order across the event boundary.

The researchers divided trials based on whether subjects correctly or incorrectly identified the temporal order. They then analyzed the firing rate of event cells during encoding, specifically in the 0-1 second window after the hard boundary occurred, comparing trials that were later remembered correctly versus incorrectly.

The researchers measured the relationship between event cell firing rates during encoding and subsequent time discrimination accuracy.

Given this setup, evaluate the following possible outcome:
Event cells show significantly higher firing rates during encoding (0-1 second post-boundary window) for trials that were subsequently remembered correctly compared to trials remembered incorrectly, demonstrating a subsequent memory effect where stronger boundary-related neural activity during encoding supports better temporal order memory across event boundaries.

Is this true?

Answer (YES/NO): NO